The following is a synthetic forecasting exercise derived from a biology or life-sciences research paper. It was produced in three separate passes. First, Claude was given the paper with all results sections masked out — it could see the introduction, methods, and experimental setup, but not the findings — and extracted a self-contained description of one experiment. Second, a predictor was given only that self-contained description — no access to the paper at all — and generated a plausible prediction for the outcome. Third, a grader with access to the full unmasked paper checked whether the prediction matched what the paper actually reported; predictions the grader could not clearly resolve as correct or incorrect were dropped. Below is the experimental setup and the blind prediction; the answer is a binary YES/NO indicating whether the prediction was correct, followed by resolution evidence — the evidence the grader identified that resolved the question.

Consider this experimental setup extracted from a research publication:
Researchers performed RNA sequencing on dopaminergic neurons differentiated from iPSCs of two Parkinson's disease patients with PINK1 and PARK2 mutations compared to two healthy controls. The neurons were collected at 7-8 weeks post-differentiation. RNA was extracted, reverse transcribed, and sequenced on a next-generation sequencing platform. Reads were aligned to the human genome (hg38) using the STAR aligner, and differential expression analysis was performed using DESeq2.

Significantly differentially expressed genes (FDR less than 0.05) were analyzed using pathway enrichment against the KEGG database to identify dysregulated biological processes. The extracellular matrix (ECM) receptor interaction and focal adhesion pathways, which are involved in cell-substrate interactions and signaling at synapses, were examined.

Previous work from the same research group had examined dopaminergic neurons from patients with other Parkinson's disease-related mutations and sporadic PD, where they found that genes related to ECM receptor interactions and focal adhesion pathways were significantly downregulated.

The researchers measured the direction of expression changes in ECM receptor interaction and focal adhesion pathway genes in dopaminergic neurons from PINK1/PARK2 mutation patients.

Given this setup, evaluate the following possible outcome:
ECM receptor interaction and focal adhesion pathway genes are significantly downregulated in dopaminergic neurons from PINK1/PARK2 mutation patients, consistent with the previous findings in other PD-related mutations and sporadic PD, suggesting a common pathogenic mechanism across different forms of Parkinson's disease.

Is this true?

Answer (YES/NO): NO